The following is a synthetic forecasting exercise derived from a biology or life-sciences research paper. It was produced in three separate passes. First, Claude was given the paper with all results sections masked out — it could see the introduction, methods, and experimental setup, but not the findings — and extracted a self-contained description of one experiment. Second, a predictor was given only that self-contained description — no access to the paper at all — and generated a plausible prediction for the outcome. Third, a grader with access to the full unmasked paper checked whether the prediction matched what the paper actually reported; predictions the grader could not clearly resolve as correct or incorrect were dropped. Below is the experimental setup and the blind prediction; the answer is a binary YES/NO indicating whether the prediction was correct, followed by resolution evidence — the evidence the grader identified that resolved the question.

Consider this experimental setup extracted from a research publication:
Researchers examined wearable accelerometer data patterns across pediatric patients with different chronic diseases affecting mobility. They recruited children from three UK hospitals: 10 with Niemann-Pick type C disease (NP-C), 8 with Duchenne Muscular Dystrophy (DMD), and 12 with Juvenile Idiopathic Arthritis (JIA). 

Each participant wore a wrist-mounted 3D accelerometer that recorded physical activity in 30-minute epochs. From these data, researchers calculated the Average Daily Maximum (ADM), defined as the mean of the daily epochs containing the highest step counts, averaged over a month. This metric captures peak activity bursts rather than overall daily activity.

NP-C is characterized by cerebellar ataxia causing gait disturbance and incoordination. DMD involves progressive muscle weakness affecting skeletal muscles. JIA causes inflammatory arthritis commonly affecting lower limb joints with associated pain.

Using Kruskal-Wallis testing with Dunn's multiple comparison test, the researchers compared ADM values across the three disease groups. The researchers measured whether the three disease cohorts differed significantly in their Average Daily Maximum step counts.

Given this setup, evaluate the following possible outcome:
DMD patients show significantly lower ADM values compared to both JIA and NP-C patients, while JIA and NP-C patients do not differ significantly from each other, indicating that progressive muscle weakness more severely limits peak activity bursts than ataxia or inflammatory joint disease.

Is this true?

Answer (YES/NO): NO